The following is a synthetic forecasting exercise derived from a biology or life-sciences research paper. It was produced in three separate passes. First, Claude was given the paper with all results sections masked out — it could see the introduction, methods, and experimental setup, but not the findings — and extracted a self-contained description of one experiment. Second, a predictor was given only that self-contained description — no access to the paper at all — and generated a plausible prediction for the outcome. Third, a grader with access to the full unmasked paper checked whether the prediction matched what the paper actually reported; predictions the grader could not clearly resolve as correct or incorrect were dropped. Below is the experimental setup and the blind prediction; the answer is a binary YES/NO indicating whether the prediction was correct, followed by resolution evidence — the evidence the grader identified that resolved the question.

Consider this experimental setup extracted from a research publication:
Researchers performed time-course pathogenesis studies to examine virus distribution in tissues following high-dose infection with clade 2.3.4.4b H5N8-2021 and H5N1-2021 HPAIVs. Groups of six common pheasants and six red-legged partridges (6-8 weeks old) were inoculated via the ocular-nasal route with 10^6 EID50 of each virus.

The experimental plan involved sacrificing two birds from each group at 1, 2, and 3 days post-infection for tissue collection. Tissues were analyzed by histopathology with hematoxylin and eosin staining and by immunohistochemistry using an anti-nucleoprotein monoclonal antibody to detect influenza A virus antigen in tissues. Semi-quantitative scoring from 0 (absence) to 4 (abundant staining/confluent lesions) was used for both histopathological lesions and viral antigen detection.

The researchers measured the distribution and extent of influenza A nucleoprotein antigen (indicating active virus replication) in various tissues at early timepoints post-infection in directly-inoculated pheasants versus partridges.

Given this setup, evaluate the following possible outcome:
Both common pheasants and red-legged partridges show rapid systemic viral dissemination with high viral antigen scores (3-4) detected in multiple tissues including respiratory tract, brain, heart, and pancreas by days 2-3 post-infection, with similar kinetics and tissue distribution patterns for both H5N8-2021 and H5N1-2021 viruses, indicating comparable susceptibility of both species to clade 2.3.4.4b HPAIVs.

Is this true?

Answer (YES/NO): NO